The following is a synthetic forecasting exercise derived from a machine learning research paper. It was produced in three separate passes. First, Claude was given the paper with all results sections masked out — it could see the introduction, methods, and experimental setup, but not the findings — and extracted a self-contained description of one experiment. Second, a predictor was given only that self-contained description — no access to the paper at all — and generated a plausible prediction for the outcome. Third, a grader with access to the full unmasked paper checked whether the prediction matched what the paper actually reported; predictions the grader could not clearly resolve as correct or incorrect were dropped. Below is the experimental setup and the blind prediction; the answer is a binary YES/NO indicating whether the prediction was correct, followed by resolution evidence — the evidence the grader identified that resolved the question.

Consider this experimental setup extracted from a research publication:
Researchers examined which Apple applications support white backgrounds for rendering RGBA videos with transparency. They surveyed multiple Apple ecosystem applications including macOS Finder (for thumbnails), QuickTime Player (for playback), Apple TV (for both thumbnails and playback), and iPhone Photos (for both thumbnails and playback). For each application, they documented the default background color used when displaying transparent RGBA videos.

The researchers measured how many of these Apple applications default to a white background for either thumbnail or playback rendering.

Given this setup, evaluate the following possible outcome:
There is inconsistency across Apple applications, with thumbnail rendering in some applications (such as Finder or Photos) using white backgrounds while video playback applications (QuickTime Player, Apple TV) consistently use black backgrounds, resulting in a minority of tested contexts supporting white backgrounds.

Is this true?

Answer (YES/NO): NO